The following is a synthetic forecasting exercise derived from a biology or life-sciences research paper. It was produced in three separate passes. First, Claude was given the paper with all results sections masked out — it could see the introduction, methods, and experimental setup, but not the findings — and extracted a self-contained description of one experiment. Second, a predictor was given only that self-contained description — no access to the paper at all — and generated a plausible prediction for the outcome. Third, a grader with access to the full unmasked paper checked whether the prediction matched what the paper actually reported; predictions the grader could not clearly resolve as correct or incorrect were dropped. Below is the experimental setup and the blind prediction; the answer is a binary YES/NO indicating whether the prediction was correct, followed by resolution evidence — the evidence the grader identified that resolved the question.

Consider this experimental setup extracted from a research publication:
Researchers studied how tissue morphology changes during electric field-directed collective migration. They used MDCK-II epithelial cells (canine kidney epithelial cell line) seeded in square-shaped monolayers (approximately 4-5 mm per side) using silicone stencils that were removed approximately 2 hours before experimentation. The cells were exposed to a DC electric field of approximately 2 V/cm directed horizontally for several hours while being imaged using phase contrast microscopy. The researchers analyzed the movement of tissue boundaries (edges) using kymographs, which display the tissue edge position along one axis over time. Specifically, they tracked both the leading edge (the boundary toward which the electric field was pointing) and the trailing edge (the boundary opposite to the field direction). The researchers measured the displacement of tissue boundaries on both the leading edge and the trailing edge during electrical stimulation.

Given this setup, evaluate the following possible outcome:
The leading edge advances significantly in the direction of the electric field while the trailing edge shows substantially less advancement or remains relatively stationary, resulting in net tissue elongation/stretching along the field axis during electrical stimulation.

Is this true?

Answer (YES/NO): NO